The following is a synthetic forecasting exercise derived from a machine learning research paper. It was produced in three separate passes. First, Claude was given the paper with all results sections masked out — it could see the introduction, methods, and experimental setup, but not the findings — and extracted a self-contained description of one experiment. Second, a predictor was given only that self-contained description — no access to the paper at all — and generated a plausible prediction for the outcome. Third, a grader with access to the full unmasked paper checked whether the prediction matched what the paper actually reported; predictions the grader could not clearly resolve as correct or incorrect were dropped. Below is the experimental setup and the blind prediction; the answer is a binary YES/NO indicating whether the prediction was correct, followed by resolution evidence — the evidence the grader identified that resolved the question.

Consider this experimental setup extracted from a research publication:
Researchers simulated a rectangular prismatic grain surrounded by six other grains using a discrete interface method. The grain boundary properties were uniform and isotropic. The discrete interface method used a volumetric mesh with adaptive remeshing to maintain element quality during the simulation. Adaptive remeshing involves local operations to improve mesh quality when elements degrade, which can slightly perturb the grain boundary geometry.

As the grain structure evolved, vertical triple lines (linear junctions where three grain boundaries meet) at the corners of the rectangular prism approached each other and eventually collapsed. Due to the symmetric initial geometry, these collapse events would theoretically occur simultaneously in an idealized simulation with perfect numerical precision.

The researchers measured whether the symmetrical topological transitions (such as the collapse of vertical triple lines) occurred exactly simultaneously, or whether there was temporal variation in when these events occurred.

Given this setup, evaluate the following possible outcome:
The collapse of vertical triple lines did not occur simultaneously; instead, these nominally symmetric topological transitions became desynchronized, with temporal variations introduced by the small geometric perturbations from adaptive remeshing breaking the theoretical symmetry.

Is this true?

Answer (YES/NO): YES